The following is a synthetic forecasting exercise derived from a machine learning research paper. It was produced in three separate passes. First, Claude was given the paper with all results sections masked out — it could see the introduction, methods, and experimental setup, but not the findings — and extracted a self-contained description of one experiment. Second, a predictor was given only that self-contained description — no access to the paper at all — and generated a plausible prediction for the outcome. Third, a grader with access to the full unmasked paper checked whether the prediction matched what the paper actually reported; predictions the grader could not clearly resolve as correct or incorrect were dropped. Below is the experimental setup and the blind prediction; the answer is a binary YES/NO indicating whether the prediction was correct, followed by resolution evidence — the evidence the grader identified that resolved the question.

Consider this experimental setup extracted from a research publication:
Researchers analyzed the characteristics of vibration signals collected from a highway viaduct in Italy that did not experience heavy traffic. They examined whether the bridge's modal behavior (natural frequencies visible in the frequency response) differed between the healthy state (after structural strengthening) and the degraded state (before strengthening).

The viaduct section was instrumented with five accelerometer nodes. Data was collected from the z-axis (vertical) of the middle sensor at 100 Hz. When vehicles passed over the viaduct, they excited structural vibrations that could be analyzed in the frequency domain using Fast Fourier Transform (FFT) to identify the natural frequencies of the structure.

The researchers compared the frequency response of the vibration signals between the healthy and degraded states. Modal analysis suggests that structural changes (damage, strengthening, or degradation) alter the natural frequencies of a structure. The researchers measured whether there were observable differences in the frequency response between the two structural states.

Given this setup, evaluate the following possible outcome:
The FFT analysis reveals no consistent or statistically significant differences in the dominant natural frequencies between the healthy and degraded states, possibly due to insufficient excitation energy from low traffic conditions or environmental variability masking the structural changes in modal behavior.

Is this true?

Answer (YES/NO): NO